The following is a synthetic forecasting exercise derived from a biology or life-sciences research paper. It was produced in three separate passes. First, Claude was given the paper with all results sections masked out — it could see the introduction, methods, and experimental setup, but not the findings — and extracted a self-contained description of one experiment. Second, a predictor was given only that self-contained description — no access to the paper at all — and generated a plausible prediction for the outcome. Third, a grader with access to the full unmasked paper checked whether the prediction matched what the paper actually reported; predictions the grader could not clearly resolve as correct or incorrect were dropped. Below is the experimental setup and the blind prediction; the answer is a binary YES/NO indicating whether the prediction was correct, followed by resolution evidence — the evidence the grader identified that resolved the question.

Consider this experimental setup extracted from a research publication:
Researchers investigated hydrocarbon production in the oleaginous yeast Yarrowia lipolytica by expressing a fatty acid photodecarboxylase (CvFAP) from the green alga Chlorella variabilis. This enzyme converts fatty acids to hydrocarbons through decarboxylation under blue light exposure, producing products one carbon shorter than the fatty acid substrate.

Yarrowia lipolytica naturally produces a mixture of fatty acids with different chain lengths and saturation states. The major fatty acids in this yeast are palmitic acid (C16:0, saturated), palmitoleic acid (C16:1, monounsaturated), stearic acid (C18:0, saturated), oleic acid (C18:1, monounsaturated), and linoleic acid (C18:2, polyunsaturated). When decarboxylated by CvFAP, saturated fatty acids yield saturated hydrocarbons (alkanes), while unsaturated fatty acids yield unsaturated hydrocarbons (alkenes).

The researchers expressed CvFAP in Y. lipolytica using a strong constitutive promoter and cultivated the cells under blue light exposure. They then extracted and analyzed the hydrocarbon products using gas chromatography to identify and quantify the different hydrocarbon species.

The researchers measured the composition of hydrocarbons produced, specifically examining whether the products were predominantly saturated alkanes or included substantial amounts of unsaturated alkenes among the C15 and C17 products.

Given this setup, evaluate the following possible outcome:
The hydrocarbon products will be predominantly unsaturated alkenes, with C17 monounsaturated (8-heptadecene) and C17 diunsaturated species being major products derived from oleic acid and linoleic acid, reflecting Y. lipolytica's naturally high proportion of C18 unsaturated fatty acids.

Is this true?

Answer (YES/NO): YES